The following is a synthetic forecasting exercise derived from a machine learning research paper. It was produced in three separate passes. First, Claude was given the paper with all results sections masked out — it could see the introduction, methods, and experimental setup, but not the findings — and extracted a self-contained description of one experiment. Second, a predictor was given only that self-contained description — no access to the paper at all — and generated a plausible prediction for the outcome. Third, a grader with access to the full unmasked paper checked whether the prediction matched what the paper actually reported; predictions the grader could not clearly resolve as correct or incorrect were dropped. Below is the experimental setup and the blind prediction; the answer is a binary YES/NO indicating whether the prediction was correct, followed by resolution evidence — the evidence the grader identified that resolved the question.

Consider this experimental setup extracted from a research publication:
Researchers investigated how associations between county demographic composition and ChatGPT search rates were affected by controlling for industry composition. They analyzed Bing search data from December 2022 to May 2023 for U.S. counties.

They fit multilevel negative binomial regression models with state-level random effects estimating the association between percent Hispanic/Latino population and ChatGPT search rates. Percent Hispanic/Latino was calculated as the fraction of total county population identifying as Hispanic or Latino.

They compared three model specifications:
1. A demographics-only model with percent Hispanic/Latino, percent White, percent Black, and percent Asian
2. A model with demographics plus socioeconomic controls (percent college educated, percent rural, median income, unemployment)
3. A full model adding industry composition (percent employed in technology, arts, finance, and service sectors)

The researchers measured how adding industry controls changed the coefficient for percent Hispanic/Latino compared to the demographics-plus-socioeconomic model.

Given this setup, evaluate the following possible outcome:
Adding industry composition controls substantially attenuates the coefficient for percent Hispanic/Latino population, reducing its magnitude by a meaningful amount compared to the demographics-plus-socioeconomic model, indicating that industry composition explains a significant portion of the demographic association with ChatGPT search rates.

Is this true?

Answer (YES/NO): NO